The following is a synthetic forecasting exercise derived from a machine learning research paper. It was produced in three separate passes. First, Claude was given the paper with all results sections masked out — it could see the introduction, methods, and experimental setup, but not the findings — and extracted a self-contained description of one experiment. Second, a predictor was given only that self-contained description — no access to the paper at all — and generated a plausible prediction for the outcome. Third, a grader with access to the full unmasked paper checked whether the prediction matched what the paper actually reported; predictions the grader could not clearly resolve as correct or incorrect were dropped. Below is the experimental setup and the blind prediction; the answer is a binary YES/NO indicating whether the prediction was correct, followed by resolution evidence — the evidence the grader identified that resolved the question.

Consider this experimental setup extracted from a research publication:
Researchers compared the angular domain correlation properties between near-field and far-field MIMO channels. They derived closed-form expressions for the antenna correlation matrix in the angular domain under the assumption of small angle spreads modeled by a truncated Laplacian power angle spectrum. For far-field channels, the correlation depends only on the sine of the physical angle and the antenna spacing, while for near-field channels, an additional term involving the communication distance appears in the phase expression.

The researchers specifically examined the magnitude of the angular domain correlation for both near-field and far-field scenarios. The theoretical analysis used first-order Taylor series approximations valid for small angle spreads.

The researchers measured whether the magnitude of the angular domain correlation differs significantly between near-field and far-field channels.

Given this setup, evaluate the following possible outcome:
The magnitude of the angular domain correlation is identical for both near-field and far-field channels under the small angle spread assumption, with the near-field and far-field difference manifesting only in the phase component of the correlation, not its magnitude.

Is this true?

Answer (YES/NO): NO